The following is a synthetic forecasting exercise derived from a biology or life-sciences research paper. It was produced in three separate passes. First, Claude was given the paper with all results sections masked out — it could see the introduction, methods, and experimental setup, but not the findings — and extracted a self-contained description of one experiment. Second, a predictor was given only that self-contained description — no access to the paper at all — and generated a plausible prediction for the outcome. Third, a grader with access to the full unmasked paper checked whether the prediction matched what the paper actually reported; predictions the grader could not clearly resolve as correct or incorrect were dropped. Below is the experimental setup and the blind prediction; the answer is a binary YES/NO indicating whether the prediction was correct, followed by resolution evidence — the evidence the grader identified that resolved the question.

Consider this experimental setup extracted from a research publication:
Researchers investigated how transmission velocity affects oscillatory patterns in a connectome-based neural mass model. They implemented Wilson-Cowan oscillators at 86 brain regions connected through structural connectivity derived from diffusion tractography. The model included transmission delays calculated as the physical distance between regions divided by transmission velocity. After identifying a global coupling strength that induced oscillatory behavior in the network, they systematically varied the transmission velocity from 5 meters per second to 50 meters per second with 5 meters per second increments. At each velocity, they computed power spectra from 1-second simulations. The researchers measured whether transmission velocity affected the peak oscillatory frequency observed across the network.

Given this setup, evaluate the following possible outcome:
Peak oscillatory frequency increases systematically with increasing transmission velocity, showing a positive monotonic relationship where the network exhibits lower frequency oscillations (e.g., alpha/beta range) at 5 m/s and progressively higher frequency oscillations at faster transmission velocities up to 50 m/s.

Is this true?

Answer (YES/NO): NO